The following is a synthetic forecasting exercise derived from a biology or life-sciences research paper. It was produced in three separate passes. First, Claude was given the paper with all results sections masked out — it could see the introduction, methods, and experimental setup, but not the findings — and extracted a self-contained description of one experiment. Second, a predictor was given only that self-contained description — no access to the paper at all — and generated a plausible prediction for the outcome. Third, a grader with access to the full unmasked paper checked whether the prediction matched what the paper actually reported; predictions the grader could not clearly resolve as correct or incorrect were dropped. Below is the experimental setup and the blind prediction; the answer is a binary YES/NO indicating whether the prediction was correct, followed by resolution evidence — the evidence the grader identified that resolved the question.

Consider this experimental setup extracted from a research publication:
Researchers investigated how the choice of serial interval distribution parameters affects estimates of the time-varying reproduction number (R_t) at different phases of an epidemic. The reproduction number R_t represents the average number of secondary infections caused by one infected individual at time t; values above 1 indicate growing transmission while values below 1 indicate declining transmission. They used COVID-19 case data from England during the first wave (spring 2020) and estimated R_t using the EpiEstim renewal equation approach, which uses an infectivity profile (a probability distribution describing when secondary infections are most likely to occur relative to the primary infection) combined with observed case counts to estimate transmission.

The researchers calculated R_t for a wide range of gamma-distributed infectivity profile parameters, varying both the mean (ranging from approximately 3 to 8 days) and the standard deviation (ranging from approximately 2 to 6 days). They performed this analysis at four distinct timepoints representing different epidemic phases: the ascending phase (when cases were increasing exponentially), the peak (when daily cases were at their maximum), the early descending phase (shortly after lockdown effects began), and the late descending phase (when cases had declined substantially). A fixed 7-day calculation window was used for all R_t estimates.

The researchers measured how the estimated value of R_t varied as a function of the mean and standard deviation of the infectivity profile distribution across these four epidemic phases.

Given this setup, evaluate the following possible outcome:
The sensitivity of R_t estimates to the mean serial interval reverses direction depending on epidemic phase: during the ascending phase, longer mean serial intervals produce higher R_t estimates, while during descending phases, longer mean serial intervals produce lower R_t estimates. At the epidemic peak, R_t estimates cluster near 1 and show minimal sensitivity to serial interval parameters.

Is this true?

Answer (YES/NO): YES